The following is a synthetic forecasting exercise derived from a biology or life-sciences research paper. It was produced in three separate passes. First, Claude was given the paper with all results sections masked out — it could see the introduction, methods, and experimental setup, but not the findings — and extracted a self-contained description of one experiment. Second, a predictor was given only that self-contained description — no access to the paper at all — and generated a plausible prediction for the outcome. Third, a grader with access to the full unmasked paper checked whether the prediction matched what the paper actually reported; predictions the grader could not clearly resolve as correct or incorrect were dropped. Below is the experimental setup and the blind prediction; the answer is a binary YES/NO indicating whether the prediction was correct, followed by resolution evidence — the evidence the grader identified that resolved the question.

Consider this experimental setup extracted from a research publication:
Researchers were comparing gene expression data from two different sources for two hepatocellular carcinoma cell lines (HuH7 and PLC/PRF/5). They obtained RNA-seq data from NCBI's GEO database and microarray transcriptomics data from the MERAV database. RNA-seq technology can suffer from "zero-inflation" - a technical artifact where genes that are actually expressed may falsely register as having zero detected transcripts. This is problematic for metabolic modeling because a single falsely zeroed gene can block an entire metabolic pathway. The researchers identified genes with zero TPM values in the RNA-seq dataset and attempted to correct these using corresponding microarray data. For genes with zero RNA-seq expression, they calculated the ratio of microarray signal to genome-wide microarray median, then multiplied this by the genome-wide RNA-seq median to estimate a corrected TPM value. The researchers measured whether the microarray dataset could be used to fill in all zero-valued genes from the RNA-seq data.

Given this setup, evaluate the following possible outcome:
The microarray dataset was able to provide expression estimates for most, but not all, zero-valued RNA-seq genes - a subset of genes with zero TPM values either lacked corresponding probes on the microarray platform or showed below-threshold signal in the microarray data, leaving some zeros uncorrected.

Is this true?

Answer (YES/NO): NO